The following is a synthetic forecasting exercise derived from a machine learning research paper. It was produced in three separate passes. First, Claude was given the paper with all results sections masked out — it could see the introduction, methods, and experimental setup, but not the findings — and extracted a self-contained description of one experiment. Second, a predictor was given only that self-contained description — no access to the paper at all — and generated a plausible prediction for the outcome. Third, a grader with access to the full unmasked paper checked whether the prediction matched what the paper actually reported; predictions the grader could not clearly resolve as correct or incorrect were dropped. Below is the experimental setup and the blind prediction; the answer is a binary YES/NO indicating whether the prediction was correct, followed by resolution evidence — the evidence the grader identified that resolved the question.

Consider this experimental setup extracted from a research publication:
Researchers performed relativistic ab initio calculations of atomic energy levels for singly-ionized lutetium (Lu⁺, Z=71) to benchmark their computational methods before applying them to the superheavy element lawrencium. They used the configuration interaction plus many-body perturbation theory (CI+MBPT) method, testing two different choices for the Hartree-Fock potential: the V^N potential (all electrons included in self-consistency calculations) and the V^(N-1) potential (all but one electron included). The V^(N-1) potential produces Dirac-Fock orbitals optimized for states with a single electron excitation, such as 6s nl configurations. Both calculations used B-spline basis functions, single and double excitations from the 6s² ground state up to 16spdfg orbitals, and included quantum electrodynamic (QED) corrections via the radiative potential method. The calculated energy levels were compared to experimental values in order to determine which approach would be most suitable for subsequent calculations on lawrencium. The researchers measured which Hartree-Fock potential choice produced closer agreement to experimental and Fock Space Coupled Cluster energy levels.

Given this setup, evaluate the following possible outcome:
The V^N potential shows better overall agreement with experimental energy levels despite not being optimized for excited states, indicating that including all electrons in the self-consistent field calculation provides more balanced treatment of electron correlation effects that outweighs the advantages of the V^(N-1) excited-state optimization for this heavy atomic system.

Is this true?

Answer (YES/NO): NO